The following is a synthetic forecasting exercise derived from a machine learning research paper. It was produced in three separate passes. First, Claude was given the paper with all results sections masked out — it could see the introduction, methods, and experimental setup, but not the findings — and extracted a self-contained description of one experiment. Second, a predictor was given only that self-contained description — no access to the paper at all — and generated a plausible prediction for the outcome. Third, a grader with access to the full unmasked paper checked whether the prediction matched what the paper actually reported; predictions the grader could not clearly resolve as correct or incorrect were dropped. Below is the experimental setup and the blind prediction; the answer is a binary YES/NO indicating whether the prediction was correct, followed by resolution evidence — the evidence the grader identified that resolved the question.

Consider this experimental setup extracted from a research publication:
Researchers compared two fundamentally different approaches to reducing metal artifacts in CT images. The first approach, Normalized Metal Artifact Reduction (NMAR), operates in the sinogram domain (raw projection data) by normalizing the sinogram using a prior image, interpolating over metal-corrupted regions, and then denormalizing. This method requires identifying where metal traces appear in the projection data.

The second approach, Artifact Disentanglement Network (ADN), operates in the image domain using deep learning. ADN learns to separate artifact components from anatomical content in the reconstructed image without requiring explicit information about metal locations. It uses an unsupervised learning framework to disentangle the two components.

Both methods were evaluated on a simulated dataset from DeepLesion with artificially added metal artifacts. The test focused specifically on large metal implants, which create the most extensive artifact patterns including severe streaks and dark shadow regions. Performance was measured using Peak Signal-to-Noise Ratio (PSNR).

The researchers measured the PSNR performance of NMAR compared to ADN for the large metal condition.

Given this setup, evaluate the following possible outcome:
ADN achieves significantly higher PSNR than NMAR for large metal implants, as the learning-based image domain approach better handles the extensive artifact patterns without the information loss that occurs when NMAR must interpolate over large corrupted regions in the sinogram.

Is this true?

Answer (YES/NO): YES